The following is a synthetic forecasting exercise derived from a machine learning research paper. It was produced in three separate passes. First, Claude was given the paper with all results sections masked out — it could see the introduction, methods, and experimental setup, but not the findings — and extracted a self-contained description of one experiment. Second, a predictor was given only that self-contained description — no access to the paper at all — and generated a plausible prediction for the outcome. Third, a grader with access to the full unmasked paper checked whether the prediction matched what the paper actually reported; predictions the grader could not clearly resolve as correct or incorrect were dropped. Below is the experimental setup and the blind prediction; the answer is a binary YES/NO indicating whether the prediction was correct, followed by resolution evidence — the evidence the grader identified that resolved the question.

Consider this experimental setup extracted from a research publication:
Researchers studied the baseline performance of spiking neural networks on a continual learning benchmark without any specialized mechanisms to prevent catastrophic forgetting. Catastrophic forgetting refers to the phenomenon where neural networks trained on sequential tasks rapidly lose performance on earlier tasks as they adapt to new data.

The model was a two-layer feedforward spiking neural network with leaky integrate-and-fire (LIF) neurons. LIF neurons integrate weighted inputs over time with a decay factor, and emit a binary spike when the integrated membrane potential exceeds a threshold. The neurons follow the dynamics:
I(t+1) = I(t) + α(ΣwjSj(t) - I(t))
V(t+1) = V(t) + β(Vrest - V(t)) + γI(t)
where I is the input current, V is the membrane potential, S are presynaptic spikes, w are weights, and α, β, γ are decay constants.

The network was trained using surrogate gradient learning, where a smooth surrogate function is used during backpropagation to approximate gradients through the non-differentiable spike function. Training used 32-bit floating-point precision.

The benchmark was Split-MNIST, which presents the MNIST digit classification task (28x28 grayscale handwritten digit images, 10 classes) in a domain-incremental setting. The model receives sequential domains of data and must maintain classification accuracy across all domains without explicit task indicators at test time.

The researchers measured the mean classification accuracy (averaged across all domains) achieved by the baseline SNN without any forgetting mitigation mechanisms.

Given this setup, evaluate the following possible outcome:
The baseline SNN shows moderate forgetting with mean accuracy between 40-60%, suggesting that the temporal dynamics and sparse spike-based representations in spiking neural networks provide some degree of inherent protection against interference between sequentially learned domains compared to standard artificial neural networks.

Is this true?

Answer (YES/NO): NO